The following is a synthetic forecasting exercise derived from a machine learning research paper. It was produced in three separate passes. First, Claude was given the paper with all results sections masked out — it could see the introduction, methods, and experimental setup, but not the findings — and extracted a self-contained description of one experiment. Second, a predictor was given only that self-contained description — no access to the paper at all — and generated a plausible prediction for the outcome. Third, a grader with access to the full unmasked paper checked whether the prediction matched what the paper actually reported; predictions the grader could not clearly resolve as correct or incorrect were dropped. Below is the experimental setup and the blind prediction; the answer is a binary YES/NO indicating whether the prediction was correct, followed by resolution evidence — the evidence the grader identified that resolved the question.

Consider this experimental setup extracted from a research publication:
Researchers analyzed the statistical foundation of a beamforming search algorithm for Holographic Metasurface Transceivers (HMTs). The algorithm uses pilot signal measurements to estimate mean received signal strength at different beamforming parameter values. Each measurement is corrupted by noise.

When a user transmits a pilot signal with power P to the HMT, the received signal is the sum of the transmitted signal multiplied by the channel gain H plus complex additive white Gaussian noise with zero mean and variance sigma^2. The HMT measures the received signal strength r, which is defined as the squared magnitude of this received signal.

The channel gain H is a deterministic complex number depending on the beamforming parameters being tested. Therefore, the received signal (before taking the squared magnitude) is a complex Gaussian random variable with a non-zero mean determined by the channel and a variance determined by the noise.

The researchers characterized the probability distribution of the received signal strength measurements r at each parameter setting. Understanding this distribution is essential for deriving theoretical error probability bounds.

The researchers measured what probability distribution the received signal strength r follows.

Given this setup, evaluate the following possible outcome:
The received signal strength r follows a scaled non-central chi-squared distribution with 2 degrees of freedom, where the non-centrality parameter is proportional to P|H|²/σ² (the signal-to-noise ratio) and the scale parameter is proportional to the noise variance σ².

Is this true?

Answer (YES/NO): YES